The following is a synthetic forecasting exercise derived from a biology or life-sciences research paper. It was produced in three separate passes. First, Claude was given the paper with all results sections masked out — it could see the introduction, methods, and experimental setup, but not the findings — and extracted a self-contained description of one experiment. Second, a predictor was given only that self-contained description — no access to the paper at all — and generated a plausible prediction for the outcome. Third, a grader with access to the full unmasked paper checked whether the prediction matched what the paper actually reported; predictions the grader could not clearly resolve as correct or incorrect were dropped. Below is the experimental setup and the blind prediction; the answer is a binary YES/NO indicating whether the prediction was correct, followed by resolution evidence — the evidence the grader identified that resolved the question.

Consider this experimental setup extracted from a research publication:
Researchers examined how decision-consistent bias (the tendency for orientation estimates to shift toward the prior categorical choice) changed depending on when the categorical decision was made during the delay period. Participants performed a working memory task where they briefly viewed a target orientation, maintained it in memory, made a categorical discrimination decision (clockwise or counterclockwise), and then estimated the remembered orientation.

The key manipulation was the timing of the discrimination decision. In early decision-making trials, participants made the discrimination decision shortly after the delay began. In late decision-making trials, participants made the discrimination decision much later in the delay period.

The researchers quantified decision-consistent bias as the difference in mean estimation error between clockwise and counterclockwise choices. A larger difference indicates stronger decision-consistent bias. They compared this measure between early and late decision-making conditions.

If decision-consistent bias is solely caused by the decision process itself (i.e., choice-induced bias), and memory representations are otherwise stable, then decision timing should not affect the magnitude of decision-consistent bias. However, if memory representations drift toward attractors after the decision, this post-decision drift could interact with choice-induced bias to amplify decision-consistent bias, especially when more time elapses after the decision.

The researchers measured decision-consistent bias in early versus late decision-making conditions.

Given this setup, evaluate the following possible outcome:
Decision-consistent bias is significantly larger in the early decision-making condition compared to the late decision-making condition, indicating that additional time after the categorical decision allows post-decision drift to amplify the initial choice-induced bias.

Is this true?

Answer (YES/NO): NO